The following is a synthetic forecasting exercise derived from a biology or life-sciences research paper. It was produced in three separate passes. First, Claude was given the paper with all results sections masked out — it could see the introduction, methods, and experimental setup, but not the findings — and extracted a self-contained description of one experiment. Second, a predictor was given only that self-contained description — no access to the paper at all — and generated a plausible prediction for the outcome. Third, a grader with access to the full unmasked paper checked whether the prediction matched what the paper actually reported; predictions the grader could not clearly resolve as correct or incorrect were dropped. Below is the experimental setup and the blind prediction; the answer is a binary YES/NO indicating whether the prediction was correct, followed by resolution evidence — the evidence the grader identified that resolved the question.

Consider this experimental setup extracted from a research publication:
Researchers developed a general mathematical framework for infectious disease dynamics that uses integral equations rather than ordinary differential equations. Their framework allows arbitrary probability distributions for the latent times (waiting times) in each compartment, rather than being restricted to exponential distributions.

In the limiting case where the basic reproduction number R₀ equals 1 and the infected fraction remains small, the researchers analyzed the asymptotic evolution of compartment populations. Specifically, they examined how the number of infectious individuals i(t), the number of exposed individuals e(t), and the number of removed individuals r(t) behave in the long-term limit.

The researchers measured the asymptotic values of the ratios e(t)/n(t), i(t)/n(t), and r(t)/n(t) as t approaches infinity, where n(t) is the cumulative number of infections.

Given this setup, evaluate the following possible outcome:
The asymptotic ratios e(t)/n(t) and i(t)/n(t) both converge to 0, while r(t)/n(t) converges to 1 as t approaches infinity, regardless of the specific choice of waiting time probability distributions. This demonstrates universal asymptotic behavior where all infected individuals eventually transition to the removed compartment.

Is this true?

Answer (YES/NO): NO